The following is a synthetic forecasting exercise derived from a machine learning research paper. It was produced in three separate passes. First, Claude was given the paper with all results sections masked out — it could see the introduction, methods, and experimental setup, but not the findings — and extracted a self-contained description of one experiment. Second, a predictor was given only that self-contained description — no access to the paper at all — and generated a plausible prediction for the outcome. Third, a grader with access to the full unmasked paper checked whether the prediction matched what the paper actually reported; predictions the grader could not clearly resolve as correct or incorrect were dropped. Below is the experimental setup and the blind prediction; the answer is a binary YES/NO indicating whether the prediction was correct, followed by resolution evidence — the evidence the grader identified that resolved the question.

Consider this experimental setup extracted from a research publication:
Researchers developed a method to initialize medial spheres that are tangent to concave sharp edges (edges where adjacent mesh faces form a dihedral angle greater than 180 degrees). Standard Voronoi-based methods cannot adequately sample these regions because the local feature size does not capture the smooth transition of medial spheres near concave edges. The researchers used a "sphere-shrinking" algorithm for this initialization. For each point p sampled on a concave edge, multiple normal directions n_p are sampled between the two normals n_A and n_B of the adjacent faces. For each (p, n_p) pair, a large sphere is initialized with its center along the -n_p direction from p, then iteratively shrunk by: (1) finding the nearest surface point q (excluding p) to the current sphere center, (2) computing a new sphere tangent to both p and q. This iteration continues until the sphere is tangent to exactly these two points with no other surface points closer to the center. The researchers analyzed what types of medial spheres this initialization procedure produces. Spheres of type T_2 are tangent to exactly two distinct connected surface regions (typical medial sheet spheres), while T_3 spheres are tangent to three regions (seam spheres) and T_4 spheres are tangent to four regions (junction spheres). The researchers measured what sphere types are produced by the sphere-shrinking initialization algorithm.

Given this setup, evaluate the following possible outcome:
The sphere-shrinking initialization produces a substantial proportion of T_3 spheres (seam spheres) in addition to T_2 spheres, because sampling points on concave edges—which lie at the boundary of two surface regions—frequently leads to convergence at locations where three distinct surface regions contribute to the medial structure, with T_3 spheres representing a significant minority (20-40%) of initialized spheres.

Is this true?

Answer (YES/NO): NO